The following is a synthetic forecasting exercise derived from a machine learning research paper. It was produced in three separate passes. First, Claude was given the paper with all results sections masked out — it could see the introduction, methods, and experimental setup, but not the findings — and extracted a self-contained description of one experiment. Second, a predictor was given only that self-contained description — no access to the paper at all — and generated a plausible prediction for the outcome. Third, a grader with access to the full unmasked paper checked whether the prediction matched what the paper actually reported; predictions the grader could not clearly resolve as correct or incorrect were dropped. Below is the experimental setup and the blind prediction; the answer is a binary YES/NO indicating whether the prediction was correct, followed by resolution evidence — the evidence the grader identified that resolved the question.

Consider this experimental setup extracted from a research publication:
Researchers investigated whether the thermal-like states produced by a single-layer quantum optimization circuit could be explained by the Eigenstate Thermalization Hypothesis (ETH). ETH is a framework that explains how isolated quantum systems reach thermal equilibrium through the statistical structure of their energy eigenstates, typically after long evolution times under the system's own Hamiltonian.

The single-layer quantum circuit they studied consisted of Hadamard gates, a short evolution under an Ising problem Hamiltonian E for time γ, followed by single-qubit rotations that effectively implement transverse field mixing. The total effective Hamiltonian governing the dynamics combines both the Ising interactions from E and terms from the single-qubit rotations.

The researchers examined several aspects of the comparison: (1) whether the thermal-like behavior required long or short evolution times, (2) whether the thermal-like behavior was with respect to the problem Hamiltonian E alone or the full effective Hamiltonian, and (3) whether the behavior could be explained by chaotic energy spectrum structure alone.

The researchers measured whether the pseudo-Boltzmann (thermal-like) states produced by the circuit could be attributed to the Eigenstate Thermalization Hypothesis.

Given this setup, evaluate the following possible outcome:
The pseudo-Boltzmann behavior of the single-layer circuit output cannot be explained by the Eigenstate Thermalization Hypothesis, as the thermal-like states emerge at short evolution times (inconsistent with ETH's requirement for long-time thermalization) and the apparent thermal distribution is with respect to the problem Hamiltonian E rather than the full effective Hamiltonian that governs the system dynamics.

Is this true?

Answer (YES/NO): YES